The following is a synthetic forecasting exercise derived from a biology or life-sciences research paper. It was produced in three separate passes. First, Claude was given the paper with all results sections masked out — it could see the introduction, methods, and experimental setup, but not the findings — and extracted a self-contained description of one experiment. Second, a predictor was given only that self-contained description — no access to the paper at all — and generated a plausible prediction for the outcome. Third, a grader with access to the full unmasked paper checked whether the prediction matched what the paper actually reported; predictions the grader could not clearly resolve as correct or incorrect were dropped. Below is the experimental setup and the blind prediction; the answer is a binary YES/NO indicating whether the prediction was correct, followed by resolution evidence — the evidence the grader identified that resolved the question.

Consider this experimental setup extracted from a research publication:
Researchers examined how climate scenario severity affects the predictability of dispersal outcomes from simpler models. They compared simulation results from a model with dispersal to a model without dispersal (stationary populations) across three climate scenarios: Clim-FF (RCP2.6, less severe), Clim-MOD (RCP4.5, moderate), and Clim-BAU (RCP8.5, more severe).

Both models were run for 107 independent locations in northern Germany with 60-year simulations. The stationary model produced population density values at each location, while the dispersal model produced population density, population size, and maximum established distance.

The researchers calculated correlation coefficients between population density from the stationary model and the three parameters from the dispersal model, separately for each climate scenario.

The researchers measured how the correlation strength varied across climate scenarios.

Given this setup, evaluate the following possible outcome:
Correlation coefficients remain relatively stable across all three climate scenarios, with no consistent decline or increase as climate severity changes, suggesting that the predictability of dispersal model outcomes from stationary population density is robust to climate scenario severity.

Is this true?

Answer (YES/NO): NO